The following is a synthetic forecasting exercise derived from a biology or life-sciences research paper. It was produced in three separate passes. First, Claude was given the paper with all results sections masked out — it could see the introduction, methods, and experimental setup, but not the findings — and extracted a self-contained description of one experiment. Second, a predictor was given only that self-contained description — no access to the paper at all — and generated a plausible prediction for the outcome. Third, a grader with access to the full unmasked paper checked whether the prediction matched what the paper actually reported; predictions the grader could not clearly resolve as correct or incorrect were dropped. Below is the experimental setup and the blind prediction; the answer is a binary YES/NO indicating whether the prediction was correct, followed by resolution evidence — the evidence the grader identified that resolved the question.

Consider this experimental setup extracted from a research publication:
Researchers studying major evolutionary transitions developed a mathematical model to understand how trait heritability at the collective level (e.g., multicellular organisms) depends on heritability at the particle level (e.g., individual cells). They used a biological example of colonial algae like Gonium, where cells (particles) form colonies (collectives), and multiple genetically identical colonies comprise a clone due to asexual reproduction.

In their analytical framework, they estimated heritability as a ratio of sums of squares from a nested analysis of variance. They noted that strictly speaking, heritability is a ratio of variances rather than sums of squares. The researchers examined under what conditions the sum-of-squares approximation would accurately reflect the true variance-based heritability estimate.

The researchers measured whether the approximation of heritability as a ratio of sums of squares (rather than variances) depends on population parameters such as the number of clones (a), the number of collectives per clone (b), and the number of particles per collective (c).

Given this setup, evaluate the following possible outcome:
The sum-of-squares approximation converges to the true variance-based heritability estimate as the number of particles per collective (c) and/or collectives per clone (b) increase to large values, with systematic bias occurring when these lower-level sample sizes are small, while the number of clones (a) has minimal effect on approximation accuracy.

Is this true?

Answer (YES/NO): NO